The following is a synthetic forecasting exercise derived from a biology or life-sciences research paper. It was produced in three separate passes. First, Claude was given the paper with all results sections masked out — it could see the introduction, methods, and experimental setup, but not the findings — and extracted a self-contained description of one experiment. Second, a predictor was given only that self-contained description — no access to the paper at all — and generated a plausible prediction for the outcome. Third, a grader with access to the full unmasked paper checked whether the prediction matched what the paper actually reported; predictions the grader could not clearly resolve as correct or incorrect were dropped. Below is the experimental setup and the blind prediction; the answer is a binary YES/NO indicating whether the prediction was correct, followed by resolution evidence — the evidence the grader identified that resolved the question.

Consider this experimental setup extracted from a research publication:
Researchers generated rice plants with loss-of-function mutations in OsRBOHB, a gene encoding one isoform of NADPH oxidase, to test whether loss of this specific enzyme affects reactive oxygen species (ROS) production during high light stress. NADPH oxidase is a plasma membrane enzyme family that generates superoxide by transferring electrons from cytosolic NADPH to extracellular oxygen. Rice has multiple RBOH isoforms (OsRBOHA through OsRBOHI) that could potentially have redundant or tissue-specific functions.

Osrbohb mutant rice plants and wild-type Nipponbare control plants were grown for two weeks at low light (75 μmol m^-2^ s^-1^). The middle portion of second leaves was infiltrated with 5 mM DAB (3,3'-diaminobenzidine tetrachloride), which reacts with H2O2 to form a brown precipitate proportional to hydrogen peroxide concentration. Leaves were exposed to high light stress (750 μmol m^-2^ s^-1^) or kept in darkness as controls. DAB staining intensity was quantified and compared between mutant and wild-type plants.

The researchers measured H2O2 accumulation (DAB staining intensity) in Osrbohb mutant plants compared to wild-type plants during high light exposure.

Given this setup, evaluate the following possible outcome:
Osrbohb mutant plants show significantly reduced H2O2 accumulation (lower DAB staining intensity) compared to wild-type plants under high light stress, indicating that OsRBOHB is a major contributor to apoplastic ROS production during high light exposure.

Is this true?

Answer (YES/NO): NO